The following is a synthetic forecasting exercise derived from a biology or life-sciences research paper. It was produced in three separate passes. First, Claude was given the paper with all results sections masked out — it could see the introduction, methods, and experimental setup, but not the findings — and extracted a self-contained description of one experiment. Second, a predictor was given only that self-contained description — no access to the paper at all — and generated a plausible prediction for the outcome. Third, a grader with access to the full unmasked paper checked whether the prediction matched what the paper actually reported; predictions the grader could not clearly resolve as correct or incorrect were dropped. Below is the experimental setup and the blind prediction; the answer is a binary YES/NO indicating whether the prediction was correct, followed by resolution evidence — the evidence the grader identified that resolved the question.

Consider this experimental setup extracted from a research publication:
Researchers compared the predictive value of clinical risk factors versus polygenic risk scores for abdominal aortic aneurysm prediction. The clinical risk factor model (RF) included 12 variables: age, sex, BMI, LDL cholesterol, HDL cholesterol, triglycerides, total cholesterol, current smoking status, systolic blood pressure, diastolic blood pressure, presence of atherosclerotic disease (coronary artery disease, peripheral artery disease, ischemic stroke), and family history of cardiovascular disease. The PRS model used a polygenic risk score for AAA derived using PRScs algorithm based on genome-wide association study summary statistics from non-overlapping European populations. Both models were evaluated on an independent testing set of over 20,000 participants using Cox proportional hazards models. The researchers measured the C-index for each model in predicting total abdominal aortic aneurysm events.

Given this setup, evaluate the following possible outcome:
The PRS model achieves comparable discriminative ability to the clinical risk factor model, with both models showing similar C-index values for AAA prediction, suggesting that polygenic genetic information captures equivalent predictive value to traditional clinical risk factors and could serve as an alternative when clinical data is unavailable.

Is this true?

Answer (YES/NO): NO